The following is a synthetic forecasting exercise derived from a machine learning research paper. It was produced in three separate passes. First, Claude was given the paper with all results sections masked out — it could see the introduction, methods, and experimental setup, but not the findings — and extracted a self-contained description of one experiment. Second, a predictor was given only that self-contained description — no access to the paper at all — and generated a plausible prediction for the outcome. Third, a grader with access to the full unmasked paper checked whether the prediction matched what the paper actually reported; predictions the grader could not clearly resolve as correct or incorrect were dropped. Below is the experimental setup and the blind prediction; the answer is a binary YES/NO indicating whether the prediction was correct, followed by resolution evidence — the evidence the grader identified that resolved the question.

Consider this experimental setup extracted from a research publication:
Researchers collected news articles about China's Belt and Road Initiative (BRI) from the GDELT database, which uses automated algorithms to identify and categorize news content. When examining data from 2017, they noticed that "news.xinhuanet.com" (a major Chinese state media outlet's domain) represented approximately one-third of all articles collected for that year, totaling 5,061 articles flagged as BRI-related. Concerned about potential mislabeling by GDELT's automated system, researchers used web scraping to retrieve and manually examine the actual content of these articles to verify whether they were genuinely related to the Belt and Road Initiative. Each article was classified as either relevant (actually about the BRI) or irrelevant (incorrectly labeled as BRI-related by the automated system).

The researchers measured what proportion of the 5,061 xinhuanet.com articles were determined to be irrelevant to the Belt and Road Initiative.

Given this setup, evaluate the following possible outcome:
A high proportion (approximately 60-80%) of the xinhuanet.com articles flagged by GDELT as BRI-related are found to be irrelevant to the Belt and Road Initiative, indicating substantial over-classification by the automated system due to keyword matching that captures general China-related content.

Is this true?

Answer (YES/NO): NO